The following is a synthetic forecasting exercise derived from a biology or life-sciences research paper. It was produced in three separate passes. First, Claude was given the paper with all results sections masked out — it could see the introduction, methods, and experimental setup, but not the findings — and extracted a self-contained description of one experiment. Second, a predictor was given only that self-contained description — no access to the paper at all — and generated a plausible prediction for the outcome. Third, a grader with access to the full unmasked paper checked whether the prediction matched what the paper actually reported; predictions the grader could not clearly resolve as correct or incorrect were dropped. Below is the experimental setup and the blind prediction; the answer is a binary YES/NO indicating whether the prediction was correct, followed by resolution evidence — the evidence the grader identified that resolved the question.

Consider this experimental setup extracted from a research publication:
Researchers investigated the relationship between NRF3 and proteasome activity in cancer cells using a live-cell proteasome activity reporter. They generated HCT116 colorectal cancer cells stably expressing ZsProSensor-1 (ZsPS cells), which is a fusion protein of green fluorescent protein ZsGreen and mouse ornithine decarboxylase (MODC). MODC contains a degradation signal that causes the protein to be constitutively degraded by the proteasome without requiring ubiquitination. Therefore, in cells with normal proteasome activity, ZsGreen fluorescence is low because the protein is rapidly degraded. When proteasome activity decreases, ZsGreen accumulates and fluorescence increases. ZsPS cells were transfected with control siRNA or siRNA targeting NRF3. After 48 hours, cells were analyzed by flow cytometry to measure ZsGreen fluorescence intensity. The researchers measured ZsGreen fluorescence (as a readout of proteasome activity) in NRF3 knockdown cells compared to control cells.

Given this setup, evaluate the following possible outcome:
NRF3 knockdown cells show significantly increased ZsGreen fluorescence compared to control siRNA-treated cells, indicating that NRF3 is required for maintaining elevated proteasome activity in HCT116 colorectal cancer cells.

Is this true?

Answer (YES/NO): NO